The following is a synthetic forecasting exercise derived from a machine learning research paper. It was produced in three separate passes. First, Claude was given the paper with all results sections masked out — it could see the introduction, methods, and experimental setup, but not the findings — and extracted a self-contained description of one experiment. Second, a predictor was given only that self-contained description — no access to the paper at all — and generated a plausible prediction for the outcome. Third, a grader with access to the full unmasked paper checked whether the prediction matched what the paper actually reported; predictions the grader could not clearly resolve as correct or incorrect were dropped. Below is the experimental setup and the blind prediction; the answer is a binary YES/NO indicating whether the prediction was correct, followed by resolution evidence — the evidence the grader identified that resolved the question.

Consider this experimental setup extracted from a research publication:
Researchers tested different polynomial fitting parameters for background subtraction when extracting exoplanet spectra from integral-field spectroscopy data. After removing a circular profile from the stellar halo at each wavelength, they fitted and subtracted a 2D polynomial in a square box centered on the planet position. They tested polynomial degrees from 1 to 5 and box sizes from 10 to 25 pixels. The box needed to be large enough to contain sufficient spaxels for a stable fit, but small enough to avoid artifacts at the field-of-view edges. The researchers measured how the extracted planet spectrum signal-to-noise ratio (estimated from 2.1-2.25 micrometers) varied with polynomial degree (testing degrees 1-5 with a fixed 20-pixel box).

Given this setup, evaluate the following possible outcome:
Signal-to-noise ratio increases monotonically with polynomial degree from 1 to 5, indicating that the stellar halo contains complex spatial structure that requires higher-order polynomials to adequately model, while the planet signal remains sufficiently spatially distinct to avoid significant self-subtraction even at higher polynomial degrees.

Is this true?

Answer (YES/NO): NO